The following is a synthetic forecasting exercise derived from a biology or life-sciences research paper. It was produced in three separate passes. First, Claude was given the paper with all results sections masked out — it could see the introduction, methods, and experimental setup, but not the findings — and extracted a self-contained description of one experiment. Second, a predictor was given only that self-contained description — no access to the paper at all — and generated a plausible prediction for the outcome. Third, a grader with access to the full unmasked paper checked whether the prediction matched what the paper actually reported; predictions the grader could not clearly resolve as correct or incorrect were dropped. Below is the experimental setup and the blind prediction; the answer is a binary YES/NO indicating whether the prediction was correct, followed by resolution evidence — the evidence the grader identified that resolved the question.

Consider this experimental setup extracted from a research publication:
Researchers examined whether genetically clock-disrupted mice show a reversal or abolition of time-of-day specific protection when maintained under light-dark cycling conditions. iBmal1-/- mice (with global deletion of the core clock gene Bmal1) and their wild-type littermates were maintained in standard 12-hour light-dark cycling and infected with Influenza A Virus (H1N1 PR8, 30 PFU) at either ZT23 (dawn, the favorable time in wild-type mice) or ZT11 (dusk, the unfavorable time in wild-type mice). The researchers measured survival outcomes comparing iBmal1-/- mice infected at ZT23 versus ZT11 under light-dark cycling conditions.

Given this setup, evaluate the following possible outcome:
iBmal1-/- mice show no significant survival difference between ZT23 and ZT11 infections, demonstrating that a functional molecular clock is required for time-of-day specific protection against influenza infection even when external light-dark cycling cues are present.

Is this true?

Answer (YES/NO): NO